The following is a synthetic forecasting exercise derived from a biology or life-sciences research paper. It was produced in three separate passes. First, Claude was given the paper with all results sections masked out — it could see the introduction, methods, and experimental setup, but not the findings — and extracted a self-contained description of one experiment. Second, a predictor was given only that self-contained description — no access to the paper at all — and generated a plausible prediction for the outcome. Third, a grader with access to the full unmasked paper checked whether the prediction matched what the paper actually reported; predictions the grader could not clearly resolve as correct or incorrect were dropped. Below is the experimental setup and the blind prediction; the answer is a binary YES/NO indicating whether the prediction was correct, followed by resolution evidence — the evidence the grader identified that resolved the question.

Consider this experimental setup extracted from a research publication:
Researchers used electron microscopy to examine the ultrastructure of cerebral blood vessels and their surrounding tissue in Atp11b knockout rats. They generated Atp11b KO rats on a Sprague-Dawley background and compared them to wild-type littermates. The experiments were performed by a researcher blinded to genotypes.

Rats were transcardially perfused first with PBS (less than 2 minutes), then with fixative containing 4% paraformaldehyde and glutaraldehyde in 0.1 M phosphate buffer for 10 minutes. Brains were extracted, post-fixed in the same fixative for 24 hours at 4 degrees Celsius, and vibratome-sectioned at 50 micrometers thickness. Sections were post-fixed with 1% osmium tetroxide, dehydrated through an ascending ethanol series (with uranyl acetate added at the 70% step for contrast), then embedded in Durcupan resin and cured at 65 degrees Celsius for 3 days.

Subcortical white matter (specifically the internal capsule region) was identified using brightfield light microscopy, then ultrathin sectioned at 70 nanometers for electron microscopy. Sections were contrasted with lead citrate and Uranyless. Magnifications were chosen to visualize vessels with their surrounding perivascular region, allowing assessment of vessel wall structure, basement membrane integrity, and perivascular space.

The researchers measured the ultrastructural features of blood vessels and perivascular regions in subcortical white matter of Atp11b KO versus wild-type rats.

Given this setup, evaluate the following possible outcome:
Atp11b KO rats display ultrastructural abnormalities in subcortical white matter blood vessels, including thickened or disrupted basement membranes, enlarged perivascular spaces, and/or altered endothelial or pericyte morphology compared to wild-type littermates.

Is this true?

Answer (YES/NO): YES